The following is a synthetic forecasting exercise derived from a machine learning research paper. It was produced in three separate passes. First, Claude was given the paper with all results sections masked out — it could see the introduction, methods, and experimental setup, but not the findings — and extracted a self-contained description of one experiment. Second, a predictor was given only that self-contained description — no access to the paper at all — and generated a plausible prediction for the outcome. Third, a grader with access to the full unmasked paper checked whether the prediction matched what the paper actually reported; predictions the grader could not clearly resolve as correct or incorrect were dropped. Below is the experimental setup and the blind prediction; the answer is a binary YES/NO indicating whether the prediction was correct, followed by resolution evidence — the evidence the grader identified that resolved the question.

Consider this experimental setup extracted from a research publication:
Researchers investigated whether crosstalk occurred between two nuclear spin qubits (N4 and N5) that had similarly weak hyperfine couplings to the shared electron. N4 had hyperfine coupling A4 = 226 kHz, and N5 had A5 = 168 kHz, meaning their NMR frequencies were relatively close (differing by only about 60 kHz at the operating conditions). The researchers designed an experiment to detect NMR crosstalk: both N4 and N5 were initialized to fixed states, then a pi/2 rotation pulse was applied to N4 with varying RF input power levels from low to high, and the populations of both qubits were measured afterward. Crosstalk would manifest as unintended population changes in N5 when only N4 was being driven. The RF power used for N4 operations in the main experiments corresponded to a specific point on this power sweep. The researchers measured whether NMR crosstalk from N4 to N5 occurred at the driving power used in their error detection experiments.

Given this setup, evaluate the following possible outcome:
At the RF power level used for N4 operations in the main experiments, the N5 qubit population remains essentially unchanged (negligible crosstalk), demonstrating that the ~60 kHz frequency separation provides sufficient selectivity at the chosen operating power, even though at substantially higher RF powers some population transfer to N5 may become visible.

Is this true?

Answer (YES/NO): YES